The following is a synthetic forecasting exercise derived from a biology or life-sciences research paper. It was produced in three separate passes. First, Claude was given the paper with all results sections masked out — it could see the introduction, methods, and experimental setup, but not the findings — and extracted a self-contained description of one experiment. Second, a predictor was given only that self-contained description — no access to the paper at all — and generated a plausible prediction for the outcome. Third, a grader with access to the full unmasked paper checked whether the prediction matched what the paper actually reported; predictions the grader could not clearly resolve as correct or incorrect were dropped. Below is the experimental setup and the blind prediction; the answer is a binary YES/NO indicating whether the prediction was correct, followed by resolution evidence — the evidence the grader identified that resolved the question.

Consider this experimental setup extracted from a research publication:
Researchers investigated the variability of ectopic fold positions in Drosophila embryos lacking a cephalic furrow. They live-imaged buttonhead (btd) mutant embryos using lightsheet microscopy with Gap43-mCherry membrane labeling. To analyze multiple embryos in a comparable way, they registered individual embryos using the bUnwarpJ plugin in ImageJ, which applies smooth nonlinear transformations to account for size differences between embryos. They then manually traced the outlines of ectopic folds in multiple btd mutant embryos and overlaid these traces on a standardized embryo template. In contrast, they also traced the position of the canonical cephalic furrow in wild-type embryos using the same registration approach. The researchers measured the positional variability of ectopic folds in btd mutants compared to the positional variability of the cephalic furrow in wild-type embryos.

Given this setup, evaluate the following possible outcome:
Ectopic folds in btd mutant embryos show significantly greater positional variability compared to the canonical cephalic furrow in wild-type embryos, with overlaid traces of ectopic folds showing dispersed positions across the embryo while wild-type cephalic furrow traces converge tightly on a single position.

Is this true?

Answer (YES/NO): YES